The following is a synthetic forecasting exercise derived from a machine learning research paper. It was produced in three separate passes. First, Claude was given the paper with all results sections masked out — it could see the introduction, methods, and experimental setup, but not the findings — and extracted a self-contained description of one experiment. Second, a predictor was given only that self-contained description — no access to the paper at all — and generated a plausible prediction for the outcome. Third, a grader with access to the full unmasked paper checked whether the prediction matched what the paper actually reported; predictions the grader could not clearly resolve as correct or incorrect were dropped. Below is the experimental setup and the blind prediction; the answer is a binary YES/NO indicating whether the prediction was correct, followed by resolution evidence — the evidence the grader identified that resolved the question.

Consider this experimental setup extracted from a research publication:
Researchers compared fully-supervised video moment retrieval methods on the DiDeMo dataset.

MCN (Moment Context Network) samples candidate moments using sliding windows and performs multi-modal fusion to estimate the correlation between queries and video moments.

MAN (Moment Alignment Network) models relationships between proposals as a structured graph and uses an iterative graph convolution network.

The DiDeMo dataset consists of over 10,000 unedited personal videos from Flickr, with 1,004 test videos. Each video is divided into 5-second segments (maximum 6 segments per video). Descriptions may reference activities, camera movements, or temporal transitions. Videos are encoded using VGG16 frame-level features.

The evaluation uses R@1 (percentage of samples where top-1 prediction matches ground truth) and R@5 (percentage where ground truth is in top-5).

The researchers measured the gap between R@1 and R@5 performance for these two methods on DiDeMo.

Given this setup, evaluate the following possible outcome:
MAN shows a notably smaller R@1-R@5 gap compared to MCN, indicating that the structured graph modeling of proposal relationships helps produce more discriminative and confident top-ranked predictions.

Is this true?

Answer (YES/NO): NO